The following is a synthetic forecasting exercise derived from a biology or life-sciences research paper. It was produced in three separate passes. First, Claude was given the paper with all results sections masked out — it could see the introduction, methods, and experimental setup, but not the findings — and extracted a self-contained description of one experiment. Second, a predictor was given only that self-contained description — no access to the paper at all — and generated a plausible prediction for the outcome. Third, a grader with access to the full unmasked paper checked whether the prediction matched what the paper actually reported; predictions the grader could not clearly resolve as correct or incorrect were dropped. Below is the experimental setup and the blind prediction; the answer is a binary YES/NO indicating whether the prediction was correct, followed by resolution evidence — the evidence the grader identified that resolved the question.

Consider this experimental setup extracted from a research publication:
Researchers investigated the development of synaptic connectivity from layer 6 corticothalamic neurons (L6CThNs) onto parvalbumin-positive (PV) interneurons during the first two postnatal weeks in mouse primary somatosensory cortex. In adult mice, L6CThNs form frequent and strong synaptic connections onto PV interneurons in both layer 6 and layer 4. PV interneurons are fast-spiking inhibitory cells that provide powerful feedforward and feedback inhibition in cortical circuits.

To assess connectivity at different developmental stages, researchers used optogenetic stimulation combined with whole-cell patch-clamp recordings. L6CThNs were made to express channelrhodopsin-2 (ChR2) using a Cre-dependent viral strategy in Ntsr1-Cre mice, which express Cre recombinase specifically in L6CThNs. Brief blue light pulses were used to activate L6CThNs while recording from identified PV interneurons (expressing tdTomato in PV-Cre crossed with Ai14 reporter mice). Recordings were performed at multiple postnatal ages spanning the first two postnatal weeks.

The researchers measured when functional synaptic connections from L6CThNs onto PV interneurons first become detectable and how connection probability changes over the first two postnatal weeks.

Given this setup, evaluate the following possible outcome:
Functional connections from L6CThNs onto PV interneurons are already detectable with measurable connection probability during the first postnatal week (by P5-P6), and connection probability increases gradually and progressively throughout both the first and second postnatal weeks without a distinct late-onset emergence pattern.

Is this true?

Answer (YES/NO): NO